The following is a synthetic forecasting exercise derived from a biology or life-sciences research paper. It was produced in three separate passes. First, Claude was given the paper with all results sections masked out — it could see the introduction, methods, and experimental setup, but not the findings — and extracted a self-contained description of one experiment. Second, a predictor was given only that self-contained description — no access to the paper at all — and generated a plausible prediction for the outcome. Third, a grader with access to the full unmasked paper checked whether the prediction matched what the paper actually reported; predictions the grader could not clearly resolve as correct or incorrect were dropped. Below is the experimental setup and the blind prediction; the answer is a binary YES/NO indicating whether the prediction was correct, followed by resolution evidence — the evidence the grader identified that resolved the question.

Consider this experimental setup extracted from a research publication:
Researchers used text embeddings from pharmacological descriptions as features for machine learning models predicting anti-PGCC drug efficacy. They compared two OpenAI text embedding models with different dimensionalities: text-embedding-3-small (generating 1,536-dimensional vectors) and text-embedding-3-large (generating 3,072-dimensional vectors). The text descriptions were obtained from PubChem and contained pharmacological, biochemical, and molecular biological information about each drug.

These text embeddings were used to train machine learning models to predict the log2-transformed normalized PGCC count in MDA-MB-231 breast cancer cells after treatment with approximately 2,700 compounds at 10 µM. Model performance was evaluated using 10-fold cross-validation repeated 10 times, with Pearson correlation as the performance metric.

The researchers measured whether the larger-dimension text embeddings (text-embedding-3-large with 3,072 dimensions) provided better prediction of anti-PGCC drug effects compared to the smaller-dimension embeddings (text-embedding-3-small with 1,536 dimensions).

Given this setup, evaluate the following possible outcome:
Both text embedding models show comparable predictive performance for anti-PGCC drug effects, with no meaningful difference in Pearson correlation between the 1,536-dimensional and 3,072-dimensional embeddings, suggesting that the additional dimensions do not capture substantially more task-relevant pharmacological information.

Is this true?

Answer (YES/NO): NO